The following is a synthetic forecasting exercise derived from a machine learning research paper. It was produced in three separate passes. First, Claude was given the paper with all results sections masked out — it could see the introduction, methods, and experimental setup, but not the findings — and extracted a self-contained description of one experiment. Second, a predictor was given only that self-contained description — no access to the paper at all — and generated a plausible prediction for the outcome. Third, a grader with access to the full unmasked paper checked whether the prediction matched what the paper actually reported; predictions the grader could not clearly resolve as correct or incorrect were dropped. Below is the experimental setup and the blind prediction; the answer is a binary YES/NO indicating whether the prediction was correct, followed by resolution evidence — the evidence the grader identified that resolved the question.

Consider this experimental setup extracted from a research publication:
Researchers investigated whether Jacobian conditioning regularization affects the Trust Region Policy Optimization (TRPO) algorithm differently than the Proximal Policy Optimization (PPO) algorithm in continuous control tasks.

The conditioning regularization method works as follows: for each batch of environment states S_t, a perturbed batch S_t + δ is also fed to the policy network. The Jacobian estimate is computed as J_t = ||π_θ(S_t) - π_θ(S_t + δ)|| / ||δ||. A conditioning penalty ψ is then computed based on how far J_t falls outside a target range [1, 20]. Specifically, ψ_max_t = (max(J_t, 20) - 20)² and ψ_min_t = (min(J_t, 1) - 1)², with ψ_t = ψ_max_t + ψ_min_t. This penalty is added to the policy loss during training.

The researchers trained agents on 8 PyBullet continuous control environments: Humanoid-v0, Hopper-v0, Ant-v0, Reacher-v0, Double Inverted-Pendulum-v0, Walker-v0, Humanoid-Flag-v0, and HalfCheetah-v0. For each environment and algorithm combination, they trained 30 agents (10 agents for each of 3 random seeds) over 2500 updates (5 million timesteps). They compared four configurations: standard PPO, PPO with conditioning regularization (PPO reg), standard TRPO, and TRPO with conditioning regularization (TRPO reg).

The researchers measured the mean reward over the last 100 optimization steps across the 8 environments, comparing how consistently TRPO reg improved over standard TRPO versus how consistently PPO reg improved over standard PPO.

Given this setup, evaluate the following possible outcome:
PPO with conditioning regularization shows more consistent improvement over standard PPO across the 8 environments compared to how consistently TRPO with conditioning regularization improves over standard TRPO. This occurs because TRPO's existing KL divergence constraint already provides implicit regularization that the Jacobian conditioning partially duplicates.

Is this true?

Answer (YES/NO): NO